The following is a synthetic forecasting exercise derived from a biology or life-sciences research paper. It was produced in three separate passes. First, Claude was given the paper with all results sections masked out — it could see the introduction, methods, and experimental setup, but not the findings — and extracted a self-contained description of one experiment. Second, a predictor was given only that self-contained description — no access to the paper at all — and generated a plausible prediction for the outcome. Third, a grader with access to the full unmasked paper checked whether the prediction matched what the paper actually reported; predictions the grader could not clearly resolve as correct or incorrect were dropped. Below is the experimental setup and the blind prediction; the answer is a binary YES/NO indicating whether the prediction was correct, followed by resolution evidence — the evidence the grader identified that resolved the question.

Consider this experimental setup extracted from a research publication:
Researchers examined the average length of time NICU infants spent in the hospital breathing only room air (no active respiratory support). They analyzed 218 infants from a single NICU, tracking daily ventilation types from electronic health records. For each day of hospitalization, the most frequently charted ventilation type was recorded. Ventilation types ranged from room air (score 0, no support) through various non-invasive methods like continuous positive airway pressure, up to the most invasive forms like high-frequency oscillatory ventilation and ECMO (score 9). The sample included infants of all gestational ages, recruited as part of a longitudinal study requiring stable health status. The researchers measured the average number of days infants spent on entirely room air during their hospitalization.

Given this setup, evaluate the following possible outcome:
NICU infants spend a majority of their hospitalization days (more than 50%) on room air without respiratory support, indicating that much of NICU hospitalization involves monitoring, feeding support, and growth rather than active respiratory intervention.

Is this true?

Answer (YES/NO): YES